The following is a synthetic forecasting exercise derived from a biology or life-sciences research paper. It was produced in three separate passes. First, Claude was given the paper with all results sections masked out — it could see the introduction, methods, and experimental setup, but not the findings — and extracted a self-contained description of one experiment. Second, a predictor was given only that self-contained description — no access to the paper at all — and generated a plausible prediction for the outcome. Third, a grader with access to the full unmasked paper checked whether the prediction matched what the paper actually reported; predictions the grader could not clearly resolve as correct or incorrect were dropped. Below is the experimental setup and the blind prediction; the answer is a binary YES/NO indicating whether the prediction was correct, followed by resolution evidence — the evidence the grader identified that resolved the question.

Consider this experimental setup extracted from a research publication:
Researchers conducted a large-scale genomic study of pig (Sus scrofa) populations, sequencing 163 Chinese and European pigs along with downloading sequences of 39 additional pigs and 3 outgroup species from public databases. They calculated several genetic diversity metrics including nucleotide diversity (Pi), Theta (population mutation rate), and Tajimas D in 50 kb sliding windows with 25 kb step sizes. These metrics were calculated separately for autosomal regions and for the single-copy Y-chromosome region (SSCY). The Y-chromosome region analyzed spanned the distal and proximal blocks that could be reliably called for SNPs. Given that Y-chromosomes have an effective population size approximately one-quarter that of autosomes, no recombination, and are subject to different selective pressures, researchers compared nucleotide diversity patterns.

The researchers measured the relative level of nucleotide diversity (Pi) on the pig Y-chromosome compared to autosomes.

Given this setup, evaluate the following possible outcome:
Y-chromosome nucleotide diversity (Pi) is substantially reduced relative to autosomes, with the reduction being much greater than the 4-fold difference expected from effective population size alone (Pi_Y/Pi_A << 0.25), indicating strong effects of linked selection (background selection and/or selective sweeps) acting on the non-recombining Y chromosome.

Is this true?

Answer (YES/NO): NO